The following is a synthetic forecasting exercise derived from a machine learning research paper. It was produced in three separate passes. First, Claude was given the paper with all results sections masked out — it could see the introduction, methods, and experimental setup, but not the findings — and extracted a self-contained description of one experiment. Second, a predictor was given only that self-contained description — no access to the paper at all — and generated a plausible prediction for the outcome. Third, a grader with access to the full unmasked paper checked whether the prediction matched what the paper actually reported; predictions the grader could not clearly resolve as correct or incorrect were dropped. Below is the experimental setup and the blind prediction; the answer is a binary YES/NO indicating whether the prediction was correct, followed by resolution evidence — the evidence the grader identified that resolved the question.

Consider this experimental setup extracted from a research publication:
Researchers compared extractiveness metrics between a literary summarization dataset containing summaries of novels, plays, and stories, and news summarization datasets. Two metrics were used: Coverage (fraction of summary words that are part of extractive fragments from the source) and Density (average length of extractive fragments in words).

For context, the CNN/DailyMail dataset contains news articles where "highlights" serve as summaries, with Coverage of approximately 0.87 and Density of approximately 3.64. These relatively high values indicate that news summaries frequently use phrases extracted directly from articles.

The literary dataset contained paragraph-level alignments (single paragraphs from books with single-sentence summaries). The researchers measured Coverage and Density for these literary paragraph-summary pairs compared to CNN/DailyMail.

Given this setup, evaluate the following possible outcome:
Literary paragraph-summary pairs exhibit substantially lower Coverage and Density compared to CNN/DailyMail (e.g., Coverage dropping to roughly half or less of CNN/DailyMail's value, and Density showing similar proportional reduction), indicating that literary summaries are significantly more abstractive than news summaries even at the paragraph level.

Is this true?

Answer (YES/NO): YES